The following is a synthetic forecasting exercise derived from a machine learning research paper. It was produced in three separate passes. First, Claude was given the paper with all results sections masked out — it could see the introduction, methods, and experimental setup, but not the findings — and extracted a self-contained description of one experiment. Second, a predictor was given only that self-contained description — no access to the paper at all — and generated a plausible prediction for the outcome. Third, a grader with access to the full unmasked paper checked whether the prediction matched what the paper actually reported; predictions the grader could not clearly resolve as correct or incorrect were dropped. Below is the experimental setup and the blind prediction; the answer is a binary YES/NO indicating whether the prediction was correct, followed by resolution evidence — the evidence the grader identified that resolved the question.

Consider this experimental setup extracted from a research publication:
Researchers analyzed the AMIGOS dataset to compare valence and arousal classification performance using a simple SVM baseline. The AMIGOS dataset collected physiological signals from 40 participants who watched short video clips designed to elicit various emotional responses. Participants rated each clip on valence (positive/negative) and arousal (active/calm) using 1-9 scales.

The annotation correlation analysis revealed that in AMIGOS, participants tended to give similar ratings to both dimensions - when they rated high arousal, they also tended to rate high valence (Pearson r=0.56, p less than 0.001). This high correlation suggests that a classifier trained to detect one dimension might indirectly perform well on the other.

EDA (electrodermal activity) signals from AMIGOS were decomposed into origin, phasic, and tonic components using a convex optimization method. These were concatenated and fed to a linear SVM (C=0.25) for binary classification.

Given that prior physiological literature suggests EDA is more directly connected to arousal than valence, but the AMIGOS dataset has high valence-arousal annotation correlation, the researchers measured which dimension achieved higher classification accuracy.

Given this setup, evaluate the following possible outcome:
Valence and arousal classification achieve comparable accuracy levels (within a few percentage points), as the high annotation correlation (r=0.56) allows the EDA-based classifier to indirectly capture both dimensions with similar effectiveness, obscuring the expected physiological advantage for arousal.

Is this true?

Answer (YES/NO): YES